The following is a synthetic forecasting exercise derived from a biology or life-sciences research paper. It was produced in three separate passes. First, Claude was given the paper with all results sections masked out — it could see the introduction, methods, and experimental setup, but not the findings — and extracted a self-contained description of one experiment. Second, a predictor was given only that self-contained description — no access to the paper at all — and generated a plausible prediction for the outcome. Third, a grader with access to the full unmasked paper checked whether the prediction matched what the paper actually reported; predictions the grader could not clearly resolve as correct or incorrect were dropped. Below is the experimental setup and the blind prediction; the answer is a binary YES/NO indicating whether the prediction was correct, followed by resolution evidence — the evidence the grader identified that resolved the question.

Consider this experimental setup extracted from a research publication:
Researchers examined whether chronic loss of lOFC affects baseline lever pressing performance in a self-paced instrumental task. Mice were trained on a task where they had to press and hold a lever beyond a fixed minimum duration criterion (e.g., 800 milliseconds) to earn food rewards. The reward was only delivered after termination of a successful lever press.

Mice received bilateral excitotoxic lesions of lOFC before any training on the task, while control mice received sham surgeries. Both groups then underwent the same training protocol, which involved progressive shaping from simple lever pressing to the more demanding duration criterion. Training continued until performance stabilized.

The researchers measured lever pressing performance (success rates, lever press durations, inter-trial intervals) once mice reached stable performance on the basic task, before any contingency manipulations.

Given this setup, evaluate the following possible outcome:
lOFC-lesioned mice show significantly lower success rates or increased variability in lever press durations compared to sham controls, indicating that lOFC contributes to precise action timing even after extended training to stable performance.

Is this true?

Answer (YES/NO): NO